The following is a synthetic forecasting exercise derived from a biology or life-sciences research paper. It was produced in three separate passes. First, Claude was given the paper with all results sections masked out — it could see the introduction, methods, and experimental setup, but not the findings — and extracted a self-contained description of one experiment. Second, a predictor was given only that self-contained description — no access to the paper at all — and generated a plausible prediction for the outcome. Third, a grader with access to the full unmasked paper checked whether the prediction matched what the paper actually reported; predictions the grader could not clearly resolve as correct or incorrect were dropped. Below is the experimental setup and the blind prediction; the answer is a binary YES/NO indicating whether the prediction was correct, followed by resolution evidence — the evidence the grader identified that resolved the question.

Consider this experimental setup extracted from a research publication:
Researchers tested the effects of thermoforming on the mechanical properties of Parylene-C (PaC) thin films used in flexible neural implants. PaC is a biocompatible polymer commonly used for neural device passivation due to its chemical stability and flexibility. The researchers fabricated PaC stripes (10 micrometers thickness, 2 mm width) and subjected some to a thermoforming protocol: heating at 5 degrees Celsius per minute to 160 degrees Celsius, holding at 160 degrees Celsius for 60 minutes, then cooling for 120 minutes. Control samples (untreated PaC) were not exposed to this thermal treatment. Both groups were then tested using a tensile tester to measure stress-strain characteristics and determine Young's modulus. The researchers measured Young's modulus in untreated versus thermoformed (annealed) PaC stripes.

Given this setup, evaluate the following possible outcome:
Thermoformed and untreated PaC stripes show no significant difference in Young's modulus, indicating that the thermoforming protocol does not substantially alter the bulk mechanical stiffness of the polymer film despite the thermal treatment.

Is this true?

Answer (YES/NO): YES